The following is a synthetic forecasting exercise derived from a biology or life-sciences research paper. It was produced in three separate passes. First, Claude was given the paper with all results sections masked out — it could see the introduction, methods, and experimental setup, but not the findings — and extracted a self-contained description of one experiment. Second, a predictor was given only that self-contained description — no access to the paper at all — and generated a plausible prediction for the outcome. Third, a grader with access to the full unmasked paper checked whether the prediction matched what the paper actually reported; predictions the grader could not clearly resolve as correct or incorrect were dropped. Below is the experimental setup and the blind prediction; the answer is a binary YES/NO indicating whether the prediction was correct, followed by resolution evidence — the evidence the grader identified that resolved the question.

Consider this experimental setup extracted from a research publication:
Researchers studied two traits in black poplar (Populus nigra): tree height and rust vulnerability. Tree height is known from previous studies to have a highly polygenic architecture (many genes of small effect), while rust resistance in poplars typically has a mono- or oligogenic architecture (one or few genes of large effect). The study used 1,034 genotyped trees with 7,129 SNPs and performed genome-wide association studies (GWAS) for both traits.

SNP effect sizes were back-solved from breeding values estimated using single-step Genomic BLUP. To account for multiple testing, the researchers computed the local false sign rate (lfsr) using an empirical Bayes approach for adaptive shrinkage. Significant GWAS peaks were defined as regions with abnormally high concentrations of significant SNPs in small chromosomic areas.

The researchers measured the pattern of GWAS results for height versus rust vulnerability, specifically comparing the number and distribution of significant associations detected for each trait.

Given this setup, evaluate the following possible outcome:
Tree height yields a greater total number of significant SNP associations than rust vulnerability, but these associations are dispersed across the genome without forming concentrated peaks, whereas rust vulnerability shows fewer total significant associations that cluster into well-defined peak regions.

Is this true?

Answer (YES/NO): NO